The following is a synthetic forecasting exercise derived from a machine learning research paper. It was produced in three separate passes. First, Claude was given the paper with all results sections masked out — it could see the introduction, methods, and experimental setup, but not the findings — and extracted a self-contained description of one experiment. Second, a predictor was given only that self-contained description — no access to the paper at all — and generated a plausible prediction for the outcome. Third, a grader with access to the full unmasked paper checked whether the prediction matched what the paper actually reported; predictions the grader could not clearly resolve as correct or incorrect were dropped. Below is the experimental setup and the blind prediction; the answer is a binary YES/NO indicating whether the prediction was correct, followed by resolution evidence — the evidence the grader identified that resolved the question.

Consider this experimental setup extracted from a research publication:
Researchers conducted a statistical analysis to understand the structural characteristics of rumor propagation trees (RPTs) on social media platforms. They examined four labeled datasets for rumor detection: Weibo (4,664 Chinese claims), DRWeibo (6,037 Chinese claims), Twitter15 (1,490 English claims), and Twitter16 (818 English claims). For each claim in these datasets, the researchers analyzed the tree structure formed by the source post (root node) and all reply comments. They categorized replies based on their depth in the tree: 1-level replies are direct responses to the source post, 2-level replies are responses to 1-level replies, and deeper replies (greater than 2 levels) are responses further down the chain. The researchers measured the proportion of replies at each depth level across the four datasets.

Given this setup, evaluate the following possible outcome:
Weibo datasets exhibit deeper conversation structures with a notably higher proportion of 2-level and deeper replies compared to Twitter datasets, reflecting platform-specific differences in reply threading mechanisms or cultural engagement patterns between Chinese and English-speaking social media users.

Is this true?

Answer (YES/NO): NO